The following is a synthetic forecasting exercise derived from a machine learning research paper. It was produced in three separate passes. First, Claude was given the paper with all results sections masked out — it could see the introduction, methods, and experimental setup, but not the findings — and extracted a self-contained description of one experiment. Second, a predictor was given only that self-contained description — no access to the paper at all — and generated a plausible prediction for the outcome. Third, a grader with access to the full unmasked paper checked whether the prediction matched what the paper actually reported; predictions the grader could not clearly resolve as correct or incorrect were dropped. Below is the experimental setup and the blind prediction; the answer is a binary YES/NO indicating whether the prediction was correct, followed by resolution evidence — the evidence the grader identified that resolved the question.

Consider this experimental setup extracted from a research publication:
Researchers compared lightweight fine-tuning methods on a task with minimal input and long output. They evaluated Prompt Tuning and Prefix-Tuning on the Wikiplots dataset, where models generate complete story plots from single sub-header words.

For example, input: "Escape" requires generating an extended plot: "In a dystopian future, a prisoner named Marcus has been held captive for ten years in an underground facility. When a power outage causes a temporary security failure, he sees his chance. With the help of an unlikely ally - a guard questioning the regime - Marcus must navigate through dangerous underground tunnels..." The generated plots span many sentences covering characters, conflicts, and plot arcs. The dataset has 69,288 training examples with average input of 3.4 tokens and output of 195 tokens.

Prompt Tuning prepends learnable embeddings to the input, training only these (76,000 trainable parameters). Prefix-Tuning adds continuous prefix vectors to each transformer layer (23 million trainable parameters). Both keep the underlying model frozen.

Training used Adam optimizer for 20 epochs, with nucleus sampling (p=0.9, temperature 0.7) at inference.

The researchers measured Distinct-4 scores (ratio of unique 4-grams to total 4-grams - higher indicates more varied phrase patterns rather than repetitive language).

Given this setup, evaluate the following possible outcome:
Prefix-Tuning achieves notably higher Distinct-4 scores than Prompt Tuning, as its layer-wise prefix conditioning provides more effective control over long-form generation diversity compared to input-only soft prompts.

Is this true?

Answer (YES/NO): NO